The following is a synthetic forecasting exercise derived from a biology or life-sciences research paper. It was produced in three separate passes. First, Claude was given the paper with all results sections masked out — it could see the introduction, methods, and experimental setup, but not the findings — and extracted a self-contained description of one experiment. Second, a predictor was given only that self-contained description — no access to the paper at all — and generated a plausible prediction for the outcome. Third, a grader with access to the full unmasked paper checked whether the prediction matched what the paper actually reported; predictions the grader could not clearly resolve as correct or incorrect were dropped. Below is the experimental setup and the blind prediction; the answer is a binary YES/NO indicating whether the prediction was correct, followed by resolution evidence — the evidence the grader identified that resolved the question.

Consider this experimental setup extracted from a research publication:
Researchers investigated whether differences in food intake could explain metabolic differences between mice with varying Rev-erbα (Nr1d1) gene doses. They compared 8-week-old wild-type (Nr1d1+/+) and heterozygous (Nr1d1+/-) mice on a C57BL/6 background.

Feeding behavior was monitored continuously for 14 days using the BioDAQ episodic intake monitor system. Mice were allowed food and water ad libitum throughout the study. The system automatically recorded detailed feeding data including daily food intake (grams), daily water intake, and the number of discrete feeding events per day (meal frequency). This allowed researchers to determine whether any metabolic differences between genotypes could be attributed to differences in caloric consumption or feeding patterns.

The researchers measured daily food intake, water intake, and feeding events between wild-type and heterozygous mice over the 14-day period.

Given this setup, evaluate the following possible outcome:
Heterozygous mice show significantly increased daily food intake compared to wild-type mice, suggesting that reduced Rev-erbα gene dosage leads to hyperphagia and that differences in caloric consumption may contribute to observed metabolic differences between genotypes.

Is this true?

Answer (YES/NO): NO